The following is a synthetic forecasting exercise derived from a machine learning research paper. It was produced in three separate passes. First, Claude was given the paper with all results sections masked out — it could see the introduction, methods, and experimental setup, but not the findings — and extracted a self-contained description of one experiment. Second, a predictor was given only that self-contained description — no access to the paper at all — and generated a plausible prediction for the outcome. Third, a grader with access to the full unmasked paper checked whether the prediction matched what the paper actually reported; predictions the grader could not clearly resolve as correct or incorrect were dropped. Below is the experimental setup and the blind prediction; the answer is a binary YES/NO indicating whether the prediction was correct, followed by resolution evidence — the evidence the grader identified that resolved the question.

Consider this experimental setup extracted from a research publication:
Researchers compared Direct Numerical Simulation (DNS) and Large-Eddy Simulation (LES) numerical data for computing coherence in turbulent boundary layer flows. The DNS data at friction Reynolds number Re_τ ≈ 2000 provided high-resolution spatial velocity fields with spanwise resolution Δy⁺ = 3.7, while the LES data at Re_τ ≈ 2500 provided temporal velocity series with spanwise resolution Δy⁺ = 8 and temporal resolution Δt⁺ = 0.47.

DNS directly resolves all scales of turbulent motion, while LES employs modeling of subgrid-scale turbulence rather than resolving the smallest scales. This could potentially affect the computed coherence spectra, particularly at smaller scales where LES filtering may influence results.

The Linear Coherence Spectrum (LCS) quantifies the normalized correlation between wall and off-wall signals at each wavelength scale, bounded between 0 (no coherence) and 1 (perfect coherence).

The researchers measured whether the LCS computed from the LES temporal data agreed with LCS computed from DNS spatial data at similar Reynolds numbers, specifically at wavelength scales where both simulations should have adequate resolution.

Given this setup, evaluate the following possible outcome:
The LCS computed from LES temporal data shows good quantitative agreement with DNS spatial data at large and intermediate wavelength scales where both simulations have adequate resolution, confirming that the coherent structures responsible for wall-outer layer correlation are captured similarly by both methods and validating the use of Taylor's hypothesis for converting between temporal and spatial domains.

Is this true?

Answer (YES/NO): YES